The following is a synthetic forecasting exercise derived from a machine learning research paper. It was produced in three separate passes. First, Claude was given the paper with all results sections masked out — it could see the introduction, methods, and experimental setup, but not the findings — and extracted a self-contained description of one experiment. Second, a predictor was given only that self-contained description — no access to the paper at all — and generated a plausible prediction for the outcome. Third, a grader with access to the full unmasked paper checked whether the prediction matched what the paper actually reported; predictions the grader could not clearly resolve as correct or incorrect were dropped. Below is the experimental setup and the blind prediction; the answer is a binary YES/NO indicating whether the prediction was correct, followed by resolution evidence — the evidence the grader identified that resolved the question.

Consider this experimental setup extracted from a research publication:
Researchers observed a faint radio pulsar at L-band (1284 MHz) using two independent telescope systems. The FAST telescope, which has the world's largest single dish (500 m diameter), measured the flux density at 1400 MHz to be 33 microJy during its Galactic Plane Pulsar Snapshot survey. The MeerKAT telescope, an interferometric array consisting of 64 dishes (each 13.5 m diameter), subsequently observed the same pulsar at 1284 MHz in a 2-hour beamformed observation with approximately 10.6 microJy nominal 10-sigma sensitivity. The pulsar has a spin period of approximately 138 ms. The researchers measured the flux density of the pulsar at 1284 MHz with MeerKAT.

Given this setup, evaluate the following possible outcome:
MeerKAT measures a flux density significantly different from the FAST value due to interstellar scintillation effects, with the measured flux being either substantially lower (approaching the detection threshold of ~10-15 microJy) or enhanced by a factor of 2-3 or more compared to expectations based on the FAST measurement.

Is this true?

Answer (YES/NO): NO